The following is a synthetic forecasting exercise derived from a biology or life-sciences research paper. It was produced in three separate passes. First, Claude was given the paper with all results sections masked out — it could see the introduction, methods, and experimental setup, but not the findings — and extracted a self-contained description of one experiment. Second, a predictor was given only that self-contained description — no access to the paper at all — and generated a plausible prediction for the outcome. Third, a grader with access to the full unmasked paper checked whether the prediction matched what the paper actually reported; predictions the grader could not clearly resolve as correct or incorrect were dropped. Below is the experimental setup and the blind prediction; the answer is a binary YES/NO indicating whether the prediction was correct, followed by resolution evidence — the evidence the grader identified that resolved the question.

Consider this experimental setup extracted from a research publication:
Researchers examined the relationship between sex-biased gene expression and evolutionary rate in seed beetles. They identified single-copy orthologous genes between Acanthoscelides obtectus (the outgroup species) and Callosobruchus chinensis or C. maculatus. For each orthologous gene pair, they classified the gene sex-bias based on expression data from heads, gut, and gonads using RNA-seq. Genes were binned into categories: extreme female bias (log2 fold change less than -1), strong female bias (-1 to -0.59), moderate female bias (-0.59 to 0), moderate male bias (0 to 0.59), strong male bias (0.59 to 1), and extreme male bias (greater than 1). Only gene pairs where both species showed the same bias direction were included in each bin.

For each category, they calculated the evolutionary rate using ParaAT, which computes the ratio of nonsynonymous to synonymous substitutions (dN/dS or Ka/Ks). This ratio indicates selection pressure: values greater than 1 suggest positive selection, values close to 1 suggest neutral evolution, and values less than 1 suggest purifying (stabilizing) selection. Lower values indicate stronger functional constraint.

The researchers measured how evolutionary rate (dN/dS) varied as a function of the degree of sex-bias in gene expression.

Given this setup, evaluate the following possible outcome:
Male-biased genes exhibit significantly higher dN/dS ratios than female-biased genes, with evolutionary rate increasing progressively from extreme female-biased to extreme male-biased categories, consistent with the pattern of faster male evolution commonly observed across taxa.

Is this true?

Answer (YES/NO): NO